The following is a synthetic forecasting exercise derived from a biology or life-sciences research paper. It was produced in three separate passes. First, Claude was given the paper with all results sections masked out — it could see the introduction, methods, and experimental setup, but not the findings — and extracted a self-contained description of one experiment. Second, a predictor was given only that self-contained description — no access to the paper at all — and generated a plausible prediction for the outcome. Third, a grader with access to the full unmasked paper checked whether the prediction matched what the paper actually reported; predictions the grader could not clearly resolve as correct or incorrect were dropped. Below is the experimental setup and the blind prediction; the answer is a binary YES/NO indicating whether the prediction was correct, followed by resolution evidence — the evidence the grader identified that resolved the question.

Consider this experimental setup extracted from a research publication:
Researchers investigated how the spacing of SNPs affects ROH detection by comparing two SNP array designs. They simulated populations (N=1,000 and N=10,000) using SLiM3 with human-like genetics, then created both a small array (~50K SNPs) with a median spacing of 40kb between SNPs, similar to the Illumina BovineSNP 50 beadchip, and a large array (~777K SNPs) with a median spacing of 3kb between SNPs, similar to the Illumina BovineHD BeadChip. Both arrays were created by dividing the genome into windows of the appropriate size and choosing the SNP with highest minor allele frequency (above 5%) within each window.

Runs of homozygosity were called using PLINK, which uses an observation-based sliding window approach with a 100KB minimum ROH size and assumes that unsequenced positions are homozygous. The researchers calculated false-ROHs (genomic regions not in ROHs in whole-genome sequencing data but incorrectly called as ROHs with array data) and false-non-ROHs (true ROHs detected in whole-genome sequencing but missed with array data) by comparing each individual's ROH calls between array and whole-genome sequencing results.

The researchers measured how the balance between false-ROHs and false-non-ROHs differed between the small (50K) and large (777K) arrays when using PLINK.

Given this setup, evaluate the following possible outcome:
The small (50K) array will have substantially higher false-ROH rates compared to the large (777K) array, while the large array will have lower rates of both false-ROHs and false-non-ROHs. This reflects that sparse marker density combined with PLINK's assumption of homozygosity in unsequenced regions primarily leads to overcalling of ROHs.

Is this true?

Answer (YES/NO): NO